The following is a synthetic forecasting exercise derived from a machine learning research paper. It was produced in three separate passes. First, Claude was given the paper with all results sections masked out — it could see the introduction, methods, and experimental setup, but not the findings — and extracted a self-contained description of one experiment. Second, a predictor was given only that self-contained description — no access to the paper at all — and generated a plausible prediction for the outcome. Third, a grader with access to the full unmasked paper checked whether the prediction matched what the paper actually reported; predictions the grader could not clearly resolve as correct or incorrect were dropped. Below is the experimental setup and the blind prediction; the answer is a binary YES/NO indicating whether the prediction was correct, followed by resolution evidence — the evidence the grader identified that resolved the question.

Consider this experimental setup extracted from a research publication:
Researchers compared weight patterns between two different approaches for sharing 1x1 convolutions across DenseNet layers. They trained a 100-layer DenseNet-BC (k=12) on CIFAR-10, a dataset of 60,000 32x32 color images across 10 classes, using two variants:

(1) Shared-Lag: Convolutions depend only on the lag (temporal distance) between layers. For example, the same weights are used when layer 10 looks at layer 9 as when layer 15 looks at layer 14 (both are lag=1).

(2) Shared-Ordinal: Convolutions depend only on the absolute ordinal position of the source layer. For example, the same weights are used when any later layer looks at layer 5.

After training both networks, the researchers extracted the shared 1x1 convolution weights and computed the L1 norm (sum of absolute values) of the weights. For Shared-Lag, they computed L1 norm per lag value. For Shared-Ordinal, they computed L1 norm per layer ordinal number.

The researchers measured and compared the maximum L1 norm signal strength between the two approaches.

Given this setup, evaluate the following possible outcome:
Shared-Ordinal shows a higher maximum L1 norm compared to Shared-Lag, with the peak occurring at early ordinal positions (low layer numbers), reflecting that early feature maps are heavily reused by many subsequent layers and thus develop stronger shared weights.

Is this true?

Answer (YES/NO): NO